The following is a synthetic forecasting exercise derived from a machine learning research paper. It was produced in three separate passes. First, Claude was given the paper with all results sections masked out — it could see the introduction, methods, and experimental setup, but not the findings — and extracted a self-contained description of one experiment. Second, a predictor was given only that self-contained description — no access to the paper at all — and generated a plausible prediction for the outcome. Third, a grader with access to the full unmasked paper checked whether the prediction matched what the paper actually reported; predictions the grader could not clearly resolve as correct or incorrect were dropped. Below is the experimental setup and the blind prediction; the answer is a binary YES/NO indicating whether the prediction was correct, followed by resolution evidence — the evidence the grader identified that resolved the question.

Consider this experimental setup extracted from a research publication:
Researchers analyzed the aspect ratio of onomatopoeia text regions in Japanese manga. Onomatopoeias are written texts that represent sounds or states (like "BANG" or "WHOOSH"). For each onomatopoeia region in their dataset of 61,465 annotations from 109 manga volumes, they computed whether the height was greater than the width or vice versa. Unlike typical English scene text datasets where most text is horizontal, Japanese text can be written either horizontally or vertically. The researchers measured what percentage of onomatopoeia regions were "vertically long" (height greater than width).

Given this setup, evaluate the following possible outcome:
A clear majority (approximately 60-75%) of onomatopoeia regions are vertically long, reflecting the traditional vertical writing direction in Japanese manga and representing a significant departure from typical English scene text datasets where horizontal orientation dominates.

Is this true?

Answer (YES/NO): YES